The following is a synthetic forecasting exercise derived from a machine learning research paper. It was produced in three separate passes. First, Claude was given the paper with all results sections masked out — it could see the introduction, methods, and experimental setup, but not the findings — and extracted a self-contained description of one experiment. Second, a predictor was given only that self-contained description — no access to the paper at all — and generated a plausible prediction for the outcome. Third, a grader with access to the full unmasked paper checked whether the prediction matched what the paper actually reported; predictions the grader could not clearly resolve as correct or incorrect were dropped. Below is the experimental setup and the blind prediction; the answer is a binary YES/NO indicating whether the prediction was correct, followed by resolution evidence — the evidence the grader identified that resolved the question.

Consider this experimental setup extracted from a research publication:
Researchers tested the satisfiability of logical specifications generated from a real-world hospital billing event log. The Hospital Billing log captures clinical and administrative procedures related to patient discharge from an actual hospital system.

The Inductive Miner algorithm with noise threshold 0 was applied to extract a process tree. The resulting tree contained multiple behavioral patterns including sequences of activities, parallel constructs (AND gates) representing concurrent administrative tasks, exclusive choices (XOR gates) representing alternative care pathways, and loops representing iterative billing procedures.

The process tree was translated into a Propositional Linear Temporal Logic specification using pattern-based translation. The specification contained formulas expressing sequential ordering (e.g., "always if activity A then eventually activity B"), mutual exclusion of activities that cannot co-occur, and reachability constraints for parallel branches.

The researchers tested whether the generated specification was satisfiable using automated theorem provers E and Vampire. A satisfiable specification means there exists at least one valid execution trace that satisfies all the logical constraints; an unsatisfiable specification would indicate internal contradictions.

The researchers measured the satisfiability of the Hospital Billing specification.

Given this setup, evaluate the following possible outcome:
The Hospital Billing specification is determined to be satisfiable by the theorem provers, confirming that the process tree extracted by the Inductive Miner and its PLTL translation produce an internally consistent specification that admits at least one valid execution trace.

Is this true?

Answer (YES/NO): YES